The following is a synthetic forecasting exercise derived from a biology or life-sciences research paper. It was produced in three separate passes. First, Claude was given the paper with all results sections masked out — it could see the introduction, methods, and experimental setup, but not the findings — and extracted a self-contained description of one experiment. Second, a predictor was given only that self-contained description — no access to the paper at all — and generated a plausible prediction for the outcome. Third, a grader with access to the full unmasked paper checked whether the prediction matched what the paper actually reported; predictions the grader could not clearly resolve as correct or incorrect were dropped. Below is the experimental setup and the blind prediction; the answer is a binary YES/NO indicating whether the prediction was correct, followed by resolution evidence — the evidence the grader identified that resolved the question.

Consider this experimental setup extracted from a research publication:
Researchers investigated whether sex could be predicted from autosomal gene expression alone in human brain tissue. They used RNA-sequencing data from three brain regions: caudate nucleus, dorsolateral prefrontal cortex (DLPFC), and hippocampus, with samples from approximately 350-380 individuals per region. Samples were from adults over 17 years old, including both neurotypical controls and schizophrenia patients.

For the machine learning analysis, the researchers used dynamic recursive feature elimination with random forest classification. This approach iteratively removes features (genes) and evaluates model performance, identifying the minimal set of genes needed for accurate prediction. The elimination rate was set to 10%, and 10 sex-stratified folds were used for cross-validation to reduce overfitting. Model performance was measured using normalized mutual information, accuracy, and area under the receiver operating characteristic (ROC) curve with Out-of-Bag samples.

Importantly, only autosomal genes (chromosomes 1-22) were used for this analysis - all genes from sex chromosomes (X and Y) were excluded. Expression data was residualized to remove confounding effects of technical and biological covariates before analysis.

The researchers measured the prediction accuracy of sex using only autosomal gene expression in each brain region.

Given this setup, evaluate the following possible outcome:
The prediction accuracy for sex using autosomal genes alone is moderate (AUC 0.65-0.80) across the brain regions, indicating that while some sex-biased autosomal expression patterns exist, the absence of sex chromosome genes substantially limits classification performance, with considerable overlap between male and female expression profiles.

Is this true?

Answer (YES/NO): NO